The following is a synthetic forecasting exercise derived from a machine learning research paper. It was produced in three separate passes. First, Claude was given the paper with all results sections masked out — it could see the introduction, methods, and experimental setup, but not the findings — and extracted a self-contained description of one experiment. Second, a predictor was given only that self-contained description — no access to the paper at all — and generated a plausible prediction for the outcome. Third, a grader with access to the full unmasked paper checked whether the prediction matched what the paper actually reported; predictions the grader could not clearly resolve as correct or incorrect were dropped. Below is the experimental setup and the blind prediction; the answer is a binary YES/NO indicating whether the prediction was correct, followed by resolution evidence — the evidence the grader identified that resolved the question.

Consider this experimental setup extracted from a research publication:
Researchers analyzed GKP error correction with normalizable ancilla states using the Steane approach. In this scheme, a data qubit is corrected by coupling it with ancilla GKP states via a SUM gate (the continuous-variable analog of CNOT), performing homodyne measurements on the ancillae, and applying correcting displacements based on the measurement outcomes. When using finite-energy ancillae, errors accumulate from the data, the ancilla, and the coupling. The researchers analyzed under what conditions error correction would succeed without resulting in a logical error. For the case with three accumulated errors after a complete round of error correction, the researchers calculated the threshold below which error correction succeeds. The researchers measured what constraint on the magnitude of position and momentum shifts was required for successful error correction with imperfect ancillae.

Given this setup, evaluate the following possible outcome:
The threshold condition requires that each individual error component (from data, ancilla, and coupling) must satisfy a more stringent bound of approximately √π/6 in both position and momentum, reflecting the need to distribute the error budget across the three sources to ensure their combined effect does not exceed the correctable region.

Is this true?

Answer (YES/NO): YES